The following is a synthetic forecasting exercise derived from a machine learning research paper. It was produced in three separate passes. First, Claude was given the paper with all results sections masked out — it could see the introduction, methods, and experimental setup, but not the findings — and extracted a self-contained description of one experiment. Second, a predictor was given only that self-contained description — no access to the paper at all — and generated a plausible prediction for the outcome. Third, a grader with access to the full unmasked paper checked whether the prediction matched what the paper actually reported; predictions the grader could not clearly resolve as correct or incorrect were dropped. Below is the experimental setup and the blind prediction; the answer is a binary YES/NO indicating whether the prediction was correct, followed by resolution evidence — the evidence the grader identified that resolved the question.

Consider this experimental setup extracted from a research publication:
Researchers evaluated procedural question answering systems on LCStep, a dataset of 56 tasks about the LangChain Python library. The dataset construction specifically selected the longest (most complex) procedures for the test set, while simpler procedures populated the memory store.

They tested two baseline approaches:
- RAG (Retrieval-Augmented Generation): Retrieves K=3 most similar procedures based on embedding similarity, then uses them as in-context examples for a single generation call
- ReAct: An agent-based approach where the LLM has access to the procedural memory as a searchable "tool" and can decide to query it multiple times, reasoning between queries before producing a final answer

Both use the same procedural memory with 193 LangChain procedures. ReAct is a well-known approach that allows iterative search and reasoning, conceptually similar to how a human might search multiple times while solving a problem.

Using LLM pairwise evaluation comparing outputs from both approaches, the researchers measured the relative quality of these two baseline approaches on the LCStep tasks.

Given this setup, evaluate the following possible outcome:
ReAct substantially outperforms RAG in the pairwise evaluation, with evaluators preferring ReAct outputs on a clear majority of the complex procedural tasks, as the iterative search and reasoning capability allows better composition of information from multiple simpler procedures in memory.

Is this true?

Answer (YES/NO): NO